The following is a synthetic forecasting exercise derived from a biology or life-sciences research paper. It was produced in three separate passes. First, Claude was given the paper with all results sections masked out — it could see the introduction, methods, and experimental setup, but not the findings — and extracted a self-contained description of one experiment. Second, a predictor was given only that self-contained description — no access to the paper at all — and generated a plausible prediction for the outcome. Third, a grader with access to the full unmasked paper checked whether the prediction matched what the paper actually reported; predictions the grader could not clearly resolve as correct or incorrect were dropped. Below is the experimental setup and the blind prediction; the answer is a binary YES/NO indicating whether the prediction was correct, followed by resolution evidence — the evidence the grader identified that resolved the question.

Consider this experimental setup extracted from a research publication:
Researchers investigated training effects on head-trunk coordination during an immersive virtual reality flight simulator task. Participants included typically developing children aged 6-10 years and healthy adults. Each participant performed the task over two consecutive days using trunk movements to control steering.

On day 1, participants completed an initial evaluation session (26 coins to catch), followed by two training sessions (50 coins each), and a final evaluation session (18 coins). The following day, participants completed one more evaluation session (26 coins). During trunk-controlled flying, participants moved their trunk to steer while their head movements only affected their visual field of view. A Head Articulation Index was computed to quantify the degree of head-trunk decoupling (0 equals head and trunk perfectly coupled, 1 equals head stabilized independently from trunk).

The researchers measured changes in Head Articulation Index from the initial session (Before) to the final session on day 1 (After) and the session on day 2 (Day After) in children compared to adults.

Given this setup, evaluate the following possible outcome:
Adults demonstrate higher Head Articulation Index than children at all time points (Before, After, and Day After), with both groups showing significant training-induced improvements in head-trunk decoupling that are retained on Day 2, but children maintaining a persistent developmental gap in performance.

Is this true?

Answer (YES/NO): NO